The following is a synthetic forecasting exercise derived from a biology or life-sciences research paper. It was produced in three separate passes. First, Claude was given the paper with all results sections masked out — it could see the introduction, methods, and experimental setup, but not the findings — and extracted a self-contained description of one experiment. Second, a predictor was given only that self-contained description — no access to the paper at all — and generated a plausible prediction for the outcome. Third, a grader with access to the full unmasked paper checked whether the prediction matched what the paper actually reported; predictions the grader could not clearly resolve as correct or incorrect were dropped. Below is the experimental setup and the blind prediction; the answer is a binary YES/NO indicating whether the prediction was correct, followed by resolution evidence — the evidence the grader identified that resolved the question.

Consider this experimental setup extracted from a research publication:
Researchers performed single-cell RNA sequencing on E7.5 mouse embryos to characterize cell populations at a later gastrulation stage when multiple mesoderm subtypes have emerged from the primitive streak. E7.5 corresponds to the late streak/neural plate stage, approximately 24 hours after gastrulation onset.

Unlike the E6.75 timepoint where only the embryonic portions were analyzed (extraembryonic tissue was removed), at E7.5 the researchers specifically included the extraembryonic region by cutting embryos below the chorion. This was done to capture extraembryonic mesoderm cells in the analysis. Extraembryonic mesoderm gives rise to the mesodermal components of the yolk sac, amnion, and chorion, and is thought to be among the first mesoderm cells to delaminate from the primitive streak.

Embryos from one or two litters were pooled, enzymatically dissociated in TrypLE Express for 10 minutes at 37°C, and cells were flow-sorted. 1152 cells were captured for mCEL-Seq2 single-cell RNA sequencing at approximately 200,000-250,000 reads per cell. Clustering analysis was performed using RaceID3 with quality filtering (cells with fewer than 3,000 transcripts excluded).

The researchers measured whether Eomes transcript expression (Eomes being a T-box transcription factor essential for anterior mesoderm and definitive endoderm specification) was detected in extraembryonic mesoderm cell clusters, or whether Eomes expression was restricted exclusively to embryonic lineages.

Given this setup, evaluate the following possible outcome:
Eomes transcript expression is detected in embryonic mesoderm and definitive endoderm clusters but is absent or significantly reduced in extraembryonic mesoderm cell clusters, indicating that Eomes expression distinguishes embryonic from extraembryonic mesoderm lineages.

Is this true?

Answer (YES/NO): NO